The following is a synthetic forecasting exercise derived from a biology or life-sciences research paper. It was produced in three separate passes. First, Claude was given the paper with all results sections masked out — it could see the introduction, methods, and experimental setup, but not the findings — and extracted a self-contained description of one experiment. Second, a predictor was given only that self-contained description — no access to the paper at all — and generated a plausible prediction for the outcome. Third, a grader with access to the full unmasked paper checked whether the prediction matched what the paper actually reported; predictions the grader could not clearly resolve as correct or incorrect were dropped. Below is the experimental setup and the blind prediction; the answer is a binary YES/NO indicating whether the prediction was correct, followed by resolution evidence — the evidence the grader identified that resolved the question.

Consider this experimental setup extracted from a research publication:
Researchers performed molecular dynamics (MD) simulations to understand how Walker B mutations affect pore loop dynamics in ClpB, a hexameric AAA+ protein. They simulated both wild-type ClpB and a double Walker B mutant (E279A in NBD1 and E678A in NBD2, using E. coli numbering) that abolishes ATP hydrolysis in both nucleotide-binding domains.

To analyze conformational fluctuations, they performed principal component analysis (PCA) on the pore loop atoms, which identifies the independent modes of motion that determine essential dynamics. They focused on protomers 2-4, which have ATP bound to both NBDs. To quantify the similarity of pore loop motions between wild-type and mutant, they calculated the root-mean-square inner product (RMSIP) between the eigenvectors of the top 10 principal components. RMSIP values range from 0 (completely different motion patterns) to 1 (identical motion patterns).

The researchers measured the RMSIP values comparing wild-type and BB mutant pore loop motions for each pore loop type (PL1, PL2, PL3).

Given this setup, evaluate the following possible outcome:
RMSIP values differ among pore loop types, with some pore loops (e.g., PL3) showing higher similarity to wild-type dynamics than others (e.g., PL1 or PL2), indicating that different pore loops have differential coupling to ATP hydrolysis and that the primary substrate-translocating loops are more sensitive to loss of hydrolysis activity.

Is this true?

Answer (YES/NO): NO